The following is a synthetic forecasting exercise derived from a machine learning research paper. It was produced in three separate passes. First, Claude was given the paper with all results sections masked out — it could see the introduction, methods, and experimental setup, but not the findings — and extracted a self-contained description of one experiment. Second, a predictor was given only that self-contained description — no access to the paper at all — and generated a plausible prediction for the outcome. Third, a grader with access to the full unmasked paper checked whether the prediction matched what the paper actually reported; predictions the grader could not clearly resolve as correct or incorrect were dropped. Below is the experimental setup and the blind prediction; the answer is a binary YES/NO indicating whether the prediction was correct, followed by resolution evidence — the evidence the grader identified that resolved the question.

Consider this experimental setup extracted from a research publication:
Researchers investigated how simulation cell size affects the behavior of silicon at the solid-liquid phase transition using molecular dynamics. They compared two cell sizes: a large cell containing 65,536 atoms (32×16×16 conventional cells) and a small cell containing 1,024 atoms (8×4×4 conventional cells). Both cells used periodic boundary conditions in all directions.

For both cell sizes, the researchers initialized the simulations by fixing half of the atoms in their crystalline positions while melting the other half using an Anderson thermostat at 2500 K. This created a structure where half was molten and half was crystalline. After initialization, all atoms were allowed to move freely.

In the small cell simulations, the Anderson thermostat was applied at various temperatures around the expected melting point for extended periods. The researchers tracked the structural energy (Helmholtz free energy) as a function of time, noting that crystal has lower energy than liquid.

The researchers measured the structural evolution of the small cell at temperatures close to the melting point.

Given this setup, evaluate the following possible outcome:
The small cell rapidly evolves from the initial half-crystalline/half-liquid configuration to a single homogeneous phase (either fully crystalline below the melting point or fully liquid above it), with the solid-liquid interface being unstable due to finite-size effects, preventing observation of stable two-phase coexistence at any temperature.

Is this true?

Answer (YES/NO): YES